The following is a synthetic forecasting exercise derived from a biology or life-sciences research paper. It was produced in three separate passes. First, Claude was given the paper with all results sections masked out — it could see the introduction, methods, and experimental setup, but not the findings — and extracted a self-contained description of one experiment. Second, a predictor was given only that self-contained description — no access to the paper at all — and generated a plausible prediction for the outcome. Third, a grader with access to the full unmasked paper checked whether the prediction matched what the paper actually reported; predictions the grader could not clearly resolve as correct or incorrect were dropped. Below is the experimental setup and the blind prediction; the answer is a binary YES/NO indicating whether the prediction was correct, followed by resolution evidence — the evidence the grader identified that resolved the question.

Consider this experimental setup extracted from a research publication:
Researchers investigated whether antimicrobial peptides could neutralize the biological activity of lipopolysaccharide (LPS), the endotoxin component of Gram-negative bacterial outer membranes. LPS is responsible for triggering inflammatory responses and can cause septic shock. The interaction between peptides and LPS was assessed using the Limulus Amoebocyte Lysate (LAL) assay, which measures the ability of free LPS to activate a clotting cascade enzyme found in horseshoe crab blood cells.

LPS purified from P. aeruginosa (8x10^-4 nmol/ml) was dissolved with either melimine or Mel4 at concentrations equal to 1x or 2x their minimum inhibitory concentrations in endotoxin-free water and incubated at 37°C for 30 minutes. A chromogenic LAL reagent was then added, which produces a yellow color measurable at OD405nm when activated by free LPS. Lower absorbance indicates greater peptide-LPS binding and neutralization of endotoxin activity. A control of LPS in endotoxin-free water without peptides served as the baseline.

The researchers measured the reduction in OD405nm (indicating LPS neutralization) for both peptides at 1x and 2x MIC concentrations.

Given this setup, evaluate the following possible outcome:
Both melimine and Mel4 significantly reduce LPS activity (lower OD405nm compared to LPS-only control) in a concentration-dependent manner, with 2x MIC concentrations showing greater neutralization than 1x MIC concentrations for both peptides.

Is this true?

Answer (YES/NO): YES